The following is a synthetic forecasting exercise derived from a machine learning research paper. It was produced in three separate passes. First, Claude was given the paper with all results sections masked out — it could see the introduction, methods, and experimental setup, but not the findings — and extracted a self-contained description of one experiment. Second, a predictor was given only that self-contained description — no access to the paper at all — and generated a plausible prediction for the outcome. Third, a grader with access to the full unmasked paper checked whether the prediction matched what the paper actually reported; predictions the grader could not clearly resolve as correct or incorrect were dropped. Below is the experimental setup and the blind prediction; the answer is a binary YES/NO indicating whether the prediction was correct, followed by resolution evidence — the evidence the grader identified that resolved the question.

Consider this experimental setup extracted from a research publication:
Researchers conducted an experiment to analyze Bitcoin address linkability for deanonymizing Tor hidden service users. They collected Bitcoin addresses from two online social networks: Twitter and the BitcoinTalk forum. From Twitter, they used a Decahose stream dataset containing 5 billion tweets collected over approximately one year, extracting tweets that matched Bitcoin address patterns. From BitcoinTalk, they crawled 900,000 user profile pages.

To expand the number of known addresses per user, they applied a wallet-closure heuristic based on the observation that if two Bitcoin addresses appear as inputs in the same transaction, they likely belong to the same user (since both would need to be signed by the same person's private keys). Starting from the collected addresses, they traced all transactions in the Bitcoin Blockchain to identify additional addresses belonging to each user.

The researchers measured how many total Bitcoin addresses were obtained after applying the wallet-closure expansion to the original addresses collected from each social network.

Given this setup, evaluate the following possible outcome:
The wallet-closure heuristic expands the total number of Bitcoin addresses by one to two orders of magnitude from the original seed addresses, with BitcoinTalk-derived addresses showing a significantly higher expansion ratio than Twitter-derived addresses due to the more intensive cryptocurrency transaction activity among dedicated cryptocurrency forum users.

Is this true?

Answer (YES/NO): NO